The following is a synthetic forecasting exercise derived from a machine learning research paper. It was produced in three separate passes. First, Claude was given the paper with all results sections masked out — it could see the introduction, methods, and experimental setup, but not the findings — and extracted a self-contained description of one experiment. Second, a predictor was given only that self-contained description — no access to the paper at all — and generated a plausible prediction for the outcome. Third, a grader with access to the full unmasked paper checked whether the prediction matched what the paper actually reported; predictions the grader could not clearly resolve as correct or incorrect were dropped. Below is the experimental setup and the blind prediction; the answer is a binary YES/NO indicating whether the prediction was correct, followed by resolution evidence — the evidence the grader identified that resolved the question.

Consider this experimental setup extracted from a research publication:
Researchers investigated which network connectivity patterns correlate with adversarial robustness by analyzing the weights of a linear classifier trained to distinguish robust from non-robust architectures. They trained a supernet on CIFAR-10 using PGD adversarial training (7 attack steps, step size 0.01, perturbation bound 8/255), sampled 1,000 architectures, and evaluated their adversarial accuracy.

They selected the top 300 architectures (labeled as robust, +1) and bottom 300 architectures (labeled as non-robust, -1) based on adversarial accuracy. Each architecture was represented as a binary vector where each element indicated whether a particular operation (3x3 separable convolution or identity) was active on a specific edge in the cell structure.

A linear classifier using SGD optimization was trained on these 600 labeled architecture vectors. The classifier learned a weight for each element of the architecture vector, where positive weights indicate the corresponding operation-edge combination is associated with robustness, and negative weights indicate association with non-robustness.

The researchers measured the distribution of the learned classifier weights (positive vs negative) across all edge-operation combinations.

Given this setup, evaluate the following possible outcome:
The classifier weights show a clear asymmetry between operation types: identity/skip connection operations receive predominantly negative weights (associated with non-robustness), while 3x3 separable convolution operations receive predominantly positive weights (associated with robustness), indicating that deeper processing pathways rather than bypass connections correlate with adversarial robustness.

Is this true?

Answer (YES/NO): NO